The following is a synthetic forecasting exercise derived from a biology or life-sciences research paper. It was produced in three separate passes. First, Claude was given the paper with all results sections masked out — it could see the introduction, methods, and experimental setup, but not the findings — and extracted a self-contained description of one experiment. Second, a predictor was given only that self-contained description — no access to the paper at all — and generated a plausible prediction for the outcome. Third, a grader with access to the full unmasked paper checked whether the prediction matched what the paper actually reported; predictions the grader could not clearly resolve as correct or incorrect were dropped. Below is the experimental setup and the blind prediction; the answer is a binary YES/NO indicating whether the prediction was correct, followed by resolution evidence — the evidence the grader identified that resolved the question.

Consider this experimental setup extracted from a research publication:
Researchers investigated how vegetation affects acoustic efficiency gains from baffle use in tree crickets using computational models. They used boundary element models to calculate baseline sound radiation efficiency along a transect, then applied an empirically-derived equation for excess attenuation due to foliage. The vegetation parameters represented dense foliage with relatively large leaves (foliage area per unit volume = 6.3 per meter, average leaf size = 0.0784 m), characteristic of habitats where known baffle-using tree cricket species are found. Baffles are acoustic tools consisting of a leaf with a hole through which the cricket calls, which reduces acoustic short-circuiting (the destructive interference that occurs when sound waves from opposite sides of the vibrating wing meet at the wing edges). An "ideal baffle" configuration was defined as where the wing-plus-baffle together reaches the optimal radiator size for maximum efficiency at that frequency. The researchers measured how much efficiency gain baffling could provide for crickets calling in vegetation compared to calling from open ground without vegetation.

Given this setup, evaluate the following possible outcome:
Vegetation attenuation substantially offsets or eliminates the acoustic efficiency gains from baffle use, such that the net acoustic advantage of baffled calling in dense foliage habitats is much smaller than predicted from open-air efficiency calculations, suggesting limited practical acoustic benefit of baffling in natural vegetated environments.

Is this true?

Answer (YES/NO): NO